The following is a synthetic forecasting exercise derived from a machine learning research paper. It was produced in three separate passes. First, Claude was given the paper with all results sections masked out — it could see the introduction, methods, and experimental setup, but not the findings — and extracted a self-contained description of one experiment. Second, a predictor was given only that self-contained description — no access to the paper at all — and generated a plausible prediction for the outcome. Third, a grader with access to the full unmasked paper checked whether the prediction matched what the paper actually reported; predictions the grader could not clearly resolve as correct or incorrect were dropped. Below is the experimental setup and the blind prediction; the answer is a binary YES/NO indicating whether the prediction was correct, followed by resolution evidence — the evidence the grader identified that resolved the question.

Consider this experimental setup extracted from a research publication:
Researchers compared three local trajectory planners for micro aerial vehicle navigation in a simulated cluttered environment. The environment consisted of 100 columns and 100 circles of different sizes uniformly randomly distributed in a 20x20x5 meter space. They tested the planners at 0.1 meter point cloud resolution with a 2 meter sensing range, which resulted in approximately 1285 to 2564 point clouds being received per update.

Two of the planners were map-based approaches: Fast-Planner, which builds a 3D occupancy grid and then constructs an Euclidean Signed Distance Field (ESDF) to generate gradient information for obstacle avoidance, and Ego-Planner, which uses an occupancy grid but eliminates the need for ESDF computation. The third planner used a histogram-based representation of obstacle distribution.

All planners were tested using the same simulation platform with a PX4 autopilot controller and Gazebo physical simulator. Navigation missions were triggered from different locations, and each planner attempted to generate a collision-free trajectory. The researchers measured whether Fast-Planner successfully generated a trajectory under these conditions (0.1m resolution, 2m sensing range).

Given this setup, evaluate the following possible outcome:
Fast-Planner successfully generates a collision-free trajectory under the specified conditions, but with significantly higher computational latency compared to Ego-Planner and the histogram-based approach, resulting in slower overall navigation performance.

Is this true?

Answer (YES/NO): NO